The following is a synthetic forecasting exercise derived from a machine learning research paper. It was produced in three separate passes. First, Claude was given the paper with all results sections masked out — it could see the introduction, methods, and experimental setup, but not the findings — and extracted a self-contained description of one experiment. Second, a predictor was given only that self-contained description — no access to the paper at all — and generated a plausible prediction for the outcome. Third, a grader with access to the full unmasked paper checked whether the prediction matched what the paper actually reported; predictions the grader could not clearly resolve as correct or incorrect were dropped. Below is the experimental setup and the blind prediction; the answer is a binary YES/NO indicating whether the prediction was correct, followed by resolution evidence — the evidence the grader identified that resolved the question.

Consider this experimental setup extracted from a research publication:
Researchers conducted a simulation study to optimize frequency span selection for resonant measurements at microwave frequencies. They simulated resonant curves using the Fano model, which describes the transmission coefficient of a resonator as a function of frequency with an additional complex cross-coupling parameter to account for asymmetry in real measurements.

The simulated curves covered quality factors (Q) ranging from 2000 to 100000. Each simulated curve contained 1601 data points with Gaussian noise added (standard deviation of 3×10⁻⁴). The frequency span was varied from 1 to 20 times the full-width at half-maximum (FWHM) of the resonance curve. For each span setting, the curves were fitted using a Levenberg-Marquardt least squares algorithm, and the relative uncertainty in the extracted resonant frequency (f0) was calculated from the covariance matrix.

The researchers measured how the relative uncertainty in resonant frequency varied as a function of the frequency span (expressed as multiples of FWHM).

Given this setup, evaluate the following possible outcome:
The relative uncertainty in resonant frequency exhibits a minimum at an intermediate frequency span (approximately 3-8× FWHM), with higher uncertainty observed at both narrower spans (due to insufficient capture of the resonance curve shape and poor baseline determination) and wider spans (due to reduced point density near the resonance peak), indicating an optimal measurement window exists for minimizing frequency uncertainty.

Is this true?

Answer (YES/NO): YES